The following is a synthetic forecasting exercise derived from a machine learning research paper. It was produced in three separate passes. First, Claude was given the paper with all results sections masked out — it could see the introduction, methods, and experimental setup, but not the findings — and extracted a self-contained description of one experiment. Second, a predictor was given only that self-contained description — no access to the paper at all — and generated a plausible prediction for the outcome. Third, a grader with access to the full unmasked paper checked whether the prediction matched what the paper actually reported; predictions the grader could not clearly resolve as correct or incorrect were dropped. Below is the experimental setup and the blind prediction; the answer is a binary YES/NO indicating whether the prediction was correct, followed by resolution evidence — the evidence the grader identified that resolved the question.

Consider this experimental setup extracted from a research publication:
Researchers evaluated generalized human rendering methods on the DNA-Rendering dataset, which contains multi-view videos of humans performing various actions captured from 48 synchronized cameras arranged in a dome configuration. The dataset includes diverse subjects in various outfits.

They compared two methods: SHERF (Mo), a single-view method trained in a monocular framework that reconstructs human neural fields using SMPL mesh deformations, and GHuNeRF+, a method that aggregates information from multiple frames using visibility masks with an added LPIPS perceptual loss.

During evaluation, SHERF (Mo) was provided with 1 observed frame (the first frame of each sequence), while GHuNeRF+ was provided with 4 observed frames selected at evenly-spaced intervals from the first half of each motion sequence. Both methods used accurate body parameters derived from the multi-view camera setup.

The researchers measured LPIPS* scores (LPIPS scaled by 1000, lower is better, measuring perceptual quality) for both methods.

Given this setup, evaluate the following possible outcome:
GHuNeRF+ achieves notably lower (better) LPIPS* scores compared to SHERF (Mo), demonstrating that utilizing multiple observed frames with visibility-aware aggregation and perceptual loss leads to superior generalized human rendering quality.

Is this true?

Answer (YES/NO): NO